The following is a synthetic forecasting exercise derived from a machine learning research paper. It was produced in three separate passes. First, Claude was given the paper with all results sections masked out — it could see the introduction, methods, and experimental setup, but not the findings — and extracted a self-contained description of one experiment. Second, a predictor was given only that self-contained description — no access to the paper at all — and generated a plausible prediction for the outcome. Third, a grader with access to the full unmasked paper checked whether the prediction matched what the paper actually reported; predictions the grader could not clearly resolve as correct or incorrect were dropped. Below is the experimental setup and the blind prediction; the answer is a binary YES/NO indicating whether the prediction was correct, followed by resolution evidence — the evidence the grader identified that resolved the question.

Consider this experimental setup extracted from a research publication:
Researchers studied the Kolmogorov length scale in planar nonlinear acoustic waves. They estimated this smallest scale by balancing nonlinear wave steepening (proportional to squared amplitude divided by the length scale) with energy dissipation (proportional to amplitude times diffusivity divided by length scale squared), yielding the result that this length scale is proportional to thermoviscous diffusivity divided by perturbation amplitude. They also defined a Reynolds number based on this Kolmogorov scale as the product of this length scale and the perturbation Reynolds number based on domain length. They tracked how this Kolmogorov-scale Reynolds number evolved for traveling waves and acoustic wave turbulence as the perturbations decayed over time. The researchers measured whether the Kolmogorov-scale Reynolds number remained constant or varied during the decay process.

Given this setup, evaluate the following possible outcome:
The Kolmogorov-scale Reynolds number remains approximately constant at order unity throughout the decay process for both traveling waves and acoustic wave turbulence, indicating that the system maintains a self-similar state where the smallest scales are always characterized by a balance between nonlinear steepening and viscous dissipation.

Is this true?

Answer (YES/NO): YES